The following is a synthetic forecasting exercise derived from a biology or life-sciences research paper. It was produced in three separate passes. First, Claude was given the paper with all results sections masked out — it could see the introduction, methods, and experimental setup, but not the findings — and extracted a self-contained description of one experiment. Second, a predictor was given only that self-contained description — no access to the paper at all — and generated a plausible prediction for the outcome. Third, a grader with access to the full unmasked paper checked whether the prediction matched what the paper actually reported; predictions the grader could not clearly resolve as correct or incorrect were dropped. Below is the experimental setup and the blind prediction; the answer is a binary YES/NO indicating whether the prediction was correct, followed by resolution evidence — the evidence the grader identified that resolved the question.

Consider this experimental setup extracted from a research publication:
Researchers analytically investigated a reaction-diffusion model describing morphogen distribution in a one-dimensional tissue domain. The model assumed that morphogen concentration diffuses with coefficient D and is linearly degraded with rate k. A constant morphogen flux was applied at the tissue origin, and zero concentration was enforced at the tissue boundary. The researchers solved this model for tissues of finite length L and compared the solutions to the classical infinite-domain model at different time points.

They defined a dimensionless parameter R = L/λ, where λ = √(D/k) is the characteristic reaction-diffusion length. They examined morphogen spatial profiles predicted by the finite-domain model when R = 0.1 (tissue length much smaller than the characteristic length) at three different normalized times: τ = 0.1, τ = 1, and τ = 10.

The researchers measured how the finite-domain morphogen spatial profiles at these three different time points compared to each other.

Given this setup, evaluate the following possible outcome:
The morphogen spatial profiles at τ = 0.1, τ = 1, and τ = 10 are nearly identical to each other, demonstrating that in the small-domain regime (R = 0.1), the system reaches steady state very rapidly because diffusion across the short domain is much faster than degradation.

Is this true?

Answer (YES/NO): YES